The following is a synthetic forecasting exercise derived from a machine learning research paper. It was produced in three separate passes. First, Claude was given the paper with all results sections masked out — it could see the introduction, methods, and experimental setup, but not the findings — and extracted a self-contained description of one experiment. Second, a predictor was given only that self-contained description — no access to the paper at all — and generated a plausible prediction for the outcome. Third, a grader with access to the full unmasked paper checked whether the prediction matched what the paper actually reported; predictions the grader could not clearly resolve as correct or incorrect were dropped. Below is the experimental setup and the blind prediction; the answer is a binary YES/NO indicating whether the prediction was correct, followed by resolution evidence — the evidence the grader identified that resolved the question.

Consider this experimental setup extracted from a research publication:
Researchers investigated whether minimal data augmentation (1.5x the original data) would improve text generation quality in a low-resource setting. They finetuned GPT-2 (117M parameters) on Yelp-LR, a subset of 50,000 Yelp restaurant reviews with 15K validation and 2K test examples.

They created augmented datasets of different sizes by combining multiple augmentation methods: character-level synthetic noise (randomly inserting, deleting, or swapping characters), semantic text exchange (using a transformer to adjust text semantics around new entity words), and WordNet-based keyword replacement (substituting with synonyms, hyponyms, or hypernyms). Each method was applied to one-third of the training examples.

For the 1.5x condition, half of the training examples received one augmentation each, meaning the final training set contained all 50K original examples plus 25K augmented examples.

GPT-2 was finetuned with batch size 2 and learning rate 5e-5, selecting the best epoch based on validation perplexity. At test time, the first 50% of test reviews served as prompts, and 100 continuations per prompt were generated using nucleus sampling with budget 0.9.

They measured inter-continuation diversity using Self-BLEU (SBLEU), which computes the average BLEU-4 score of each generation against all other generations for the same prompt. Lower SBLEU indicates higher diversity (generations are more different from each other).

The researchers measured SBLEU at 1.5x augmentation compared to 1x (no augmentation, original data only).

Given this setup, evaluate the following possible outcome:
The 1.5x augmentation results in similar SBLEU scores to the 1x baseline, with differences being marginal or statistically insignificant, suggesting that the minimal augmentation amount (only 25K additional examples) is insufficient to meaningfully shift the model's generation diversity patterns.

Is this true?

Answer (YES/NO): NO